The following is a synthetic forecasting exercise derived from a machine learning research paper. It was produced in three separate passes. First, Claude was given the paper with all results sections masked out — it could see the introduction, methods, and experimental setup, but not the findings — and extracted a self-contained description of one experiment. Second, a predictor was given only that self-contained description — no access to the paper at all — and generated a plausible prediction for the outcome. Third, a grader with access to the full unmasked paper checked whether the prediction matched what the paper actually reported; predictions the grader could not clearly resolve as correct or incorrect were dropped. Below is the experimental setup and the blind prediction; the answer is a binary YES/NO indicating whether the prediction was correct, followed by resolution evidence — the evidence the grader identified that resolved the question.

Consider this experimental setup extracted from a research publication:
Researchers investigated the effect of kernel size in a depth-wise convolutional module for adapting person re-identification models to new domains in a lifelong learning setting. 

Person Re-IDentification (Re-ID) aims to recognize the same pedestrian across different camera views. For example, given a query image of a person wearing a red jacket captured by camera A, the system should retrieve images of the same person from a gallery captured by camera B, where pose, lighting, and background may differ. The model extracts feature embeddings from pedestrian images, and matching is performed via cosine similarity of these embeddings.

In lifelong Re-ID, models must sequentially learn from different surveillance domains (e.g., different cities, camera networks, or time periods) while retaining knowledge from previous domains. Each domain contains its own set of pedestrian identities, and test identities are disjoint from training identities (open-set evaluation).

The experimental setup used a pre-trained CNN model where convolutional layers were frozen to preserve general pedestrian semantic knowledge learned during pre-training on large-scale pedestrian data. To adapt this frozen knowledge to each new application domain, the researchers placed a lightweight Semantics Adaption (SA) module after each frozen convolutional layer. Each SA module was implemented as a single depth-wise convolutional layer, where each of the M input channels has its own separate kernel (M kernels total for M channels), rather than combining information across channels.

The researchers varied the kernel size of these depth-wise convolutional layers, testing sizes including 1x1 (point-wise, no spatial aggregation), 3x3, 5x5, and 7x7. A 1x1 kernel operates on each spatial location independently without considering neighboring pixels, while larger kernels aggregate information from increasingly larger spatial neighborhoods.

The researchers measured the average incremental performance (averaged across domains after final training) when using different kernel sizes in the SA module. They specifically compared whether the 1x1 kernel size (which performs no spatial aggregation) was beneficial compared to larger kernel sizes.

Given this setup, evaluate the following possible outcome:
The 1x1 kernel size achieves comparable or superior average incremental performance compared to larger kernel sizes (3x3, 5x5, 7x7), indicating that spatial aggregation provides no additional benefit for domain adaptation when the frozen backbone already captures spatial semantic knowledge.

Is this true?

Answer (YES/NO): NO